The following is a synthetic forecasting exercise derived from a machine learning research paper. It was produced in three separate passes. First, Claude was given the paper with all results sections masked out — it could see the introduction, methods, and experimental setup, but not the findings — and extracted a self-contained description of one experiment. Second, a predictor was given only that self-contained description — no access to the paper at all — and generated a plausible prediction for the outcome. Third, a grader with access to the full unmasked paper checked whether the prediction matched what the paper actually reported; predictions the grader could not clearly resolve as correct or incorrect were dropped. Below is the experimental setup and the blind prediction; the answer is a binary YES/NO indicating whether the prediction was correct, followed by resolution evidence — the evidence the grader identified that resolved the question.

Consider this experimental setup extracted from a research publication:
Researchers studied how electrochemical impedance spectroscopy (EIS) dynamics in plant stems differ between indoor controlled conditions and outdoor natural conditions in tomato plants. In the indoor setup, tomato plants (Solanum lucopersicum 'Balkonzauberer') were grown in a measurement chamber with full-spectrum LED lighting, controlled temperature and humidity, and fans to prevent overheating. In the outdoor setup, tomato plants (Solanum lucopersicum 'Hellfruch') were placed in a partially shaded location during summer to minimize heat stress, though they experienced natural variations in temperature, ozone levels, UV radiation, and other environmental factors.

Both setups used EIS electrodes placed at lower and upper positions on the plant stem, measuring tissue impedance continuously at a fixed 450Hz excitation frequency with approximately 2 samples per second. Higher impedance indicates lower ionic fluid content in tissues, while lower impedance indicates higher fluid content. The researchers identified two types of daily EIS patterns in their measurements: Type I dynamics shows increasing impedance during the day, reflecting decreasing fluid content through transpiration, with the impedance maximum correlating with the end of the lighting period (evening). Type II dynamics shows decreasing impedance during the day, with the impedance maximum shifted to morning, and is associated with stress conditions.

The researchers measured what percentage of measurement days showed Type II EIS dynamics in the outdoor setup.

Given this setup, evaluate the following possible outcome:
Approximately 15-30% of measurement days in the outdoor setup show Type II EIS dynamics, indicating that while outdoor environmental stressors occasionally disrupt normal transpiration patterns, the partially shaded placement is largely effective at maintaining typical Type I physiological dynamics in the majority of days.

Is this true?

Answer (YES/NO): NO